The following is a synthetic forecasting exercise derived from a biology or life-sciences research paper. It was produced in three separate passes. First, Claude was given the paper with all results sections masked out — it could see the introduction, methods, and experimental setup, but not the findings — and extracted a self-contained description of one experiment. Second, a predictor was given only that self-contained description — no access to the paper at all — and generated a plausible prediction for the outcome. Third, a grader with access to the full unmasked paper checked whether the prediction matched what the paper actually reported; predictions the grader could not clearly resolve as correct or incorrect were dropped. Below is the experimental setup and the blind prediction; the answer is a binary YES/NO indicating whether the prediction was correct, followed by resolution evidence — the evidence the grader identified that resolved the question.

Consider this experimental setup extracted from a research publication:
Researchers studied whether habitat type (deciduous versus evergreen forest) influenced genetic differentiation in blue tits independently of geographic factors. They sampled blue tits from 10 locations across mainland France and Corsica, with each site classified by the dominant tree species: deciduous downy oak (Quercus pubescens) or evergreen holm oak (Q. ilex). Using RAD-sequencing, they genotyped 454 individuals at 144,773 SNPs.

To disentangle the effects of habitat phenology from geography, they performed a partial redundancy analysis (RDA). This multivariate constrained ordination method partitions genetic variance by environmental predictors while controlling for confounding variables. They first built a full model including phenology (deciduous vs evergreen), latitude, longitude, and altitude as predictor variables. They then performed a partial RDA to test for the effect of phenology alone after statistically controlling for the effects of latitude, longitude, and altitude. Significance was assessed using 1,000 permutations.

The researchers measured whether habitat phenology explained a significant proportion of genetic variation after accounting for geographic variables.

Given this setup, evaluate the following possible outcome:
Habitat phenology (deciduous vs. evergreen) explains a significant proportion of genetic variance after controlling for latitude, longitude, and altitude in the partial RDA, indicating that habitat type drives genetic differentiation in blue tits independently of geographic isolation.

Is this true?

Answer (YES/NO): YES